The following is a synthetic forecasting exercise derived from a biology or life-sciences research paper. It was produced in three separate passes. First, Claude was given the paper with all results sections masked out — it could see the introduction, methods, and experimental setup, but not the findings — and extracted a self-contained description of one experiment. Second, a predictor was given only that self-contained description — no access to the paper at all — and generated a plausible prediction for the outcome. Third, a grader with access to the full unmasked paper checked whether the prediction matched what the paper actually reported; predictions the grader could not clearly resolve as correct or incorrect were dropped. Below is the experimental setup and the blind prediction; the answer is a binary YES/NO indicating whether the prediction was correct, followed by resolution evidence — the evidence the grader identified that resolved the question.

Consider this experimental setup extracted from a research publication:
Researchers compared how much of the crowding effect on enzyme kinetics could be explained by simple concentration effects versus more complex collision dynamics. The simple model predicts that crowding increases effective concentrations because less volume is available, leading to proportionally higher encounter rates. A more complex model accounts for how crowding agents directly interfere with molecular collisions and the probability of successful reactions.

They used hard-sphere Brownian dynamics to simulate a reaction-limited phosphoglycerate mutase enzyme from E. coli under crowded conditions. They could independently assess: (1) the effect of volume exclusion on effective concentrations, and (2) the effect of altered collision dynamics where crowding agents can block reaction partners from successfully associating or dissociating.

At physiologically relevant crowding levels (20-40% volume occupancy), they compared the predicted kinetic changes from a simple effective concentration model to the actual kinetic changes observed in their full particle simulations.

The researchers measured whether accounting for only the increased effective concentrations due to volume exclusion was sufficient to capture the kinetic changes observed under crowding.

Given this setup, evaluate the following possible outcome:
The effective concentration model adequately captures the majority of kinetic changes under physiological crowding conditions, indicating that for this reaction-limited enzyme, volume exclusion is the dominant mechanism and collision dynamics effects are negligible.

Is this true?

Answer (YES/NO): NO